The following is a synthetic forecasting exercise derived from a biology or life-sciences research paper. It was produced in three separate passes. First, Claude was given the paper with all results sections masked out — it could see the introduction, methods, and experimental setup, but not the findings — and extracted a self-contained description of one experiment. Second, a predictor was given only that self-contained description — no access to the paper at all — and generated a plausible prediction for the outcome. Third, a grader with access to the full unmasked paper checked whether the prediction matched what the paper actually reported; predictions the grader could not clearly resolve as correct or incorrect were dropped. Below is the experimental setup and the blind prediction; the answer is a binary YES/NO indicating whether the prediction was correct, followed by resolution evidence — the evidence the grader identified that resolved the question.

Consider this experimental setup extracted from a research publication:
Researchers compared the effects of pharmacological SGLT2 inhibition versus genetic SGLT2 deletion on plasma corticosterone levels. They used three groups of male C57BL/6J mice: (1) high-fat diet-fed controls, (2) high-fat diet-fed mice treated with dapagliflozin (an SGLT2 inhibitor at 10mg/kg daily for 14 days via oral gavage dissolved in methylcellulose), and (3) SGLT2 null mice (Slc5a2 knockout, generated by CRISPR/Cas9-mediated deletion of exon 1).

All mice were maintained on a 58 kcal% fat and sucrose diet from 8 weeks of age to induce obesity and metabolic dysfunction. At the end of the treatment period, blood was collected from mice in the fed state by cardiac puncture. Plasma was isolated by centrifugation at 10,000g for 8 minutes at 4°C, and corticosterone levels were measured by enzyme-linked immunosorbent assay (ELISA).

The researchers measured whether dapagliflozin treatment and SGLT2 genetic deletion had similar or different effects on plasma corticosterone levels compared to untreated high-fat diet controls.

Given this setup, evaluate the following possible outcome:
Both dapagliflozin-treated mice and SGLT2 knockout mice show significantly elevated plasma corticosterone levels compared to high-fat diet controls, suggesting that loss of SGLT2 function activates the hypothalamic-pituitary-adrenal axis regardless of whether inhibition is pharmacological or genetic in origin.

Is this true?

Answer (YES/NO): NO